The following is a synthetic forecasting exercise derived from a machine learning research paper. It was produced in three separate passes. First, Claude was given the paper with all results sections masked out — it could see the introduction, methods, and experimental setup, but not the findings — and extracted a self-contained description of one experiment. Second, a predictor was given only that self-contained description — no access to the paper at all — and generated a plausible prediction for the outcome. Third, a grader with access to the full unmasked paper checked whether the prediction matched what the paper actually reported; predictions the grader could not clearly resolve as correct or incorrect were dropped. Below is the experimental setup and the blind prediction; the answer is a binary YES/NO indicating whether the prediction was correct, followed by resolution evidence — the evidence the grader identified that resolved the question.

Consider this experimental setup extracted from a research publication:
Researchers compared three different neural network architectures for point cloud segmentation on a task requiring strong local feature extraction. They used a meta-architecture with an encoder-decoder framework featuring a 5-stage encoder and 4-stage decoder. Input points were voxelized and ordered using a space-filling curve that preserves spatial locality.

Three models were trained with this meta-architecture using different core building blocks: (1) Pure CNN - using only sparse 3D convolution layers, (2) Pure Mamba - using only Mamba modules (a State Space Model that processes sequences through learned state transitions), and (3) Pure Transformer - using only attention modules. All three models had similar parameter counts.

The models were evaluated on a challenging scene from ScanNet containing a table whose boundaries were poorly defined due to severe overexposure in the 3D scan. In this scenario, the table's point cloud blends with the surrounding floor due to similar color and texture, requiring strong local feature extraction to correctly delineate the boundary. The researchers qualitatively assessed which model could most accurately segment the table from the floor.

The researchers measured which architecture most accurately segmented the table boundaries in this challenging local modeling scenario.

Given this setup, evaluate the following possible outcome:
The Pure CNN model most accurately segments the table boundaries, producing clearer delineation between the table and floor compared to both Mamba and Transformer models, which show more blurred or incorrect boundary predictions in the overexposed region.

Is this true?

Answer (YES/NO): YES